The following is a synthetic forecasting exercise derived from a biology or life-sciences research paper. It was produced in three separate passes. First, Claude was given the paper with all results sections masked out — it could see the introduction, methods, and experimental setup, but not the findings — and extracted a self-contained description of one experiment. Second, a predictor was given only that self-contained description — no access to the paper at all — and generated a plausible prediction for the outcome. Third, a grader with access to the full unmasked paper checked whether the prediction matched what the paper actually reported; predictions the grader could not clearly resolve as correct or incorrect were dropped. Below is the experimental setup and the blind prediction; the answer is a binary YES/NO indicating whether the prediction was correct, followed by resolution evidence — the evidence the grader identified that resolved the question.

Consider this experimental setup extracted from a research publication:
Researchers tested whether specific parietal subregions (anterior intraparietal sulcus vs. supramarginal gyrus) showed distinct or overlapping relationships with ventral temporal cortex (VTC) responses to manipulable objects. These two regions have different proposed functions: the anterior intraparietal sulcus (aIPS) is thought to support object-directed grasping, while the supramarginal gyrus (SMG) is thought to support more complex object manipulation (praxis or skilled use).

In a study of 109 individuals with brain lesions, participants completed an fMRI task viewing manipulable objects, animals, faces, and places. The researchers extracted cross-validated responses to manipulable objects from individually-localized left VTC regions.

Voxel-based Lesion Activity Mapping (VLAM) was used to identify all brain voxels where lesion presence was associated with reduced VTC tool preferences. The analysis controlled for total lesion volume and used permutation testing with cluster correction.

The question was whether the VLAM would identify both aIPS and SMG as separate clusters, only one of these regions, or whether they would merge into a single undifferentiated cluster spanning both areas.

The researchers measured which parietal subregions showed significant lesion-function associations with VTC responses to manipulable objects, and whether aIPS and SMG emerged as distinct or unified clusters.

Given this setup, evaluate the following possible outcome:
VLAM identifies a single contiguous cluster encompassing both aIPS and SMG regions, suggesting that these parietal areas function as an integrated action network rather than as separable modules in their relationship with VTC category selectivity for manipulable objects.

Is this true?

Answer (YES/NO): YES